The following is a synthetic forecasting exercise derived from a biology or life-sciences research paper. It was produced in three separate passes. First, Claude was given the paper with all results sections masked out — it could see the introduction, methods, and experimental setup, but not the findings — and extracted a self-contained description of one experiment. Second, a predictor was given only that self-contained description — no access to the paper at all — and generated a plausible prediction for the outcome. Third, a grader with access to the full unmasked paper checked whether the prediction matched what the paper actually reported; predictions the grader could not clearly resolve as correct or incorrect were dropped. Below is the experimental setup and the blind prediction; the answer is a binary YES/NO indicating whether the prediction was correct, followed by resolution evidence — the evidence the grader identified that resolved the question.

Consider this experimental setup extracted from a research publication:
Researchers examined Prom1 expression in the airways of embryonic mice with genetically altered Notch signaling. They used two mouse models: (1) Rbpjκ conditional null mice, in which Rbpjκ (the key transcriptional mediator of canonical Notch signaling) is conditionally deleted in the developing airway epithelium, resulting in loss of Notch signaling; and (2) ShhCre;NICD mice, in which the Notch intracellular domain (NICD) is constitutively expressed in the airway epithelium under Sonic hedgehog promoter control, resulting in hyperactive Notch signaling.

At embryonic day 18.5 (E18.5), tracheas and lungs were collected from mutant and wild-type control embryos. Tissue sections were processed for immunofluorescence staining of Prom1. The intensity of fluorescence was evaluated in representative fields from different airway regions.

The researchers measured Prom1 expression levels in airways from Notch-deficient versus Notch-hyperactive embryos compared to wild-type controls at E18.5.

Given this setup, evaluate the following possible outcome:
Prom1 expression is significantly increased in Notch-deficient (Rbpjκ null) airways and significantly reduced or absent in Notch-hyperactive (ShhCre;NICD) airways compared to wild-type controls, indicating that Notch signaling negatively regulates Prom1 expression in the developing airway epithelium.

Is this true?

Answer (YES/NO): NO